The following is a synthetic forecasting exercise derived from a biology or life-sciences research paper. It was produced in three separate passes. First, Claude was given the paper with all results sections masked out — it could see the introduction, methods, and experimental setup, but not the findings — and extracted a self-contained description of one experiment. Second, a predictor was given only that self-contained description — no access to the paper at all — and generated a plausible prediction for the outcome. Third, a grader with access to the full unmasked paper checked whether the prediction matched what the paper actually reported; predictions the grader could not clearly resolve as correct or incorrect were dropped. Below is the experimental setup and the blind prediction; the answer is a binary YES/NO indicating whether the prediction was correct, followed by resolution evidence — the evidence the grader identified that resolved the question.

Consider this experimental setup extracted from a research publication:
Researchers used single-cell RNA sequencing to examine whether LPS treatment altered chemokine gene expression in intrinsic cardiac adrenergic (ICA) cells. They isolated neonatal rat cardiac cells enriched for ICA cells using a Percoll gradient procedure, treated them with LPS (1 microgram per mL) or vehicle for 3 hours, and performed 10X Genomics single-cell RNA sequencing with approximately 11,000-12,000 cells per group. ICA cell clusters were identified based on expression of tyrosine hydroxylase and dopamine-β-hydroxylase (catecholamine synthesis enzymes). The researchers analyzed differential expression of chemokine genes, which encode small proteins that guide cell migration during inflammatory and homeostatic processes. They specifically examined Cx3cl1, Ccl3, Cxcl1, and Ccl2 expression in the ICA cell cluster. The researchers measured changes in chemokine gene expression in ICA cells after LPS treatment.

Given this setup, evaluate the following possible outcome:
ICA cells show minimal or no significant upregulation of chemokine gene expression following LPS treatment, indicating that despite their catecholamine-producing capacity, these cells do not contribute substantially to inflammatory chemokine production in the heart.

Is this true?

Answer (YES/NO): NO